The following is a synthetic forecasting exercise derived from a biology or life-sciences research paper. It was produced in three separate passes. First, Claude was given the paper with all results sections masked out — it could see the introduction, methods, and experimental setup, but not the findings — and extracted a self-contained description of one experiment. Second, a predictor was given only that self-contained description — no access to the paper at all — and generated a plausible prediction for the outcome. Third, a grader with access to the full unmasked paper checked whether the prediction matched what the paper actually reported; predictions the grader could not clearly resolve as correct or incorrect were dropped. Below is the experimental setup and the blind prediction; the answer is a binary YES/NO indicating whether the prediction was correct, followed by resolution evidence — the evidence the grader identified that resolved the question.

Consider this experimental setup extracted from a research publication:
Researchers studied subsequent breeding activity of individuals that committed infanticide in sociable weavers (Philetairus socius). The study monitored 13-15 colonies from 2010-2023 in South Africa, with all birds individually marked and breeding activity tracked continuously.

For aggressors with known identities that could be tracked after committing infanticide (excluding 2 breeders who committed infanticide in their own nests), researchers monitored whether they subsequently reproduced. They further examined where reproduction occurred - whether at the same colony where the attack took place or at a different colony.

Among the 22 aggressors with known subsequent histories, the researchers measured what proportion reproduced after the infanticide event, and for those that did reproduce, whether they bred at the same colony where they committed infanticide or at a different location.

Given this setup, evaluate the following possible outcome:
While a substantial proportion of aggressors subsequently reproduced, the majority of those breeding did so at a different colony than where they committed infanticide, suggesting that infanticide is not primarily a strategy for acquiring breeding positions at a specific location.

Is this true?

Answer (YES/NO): NO